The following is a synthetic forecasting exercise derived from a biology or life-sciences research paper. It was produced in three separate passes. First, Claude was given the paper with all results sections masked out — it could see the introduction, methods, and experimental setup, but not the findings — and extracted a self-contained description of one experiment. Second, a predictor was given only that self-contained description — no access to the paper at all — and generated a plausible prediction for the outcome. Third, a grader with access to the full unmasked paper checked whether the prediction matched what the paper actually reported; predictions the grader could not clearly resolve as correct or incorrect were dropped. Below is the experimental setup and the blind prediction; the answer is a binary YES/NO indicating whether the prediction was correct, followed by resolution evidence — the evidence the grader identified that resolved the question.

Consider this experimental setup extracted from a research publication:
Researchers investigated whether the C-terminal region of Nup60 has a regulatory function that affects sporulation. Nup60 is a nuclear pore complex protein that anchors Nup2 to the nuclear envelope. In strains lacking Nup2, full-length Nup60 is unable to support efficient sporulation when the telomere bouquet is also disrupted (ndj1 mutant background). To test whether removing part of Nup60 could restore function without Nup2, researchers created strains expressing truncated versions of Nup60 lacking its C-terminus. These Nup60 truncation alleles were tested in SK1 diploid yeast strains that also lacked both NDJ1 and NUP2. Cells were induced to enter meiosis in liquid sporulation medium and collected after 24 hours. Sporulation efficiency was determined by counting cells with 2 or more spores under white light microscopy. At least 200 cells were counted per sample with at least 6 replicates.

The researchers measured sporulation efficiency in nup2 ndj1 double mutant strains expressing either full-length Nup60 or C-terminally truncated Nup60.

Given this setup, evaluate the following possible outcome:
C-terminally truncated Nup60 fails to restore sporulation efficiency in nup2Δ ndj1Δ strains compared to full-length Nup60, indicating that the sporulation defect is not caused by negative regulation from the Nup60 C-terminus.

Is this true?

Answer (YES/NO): NO